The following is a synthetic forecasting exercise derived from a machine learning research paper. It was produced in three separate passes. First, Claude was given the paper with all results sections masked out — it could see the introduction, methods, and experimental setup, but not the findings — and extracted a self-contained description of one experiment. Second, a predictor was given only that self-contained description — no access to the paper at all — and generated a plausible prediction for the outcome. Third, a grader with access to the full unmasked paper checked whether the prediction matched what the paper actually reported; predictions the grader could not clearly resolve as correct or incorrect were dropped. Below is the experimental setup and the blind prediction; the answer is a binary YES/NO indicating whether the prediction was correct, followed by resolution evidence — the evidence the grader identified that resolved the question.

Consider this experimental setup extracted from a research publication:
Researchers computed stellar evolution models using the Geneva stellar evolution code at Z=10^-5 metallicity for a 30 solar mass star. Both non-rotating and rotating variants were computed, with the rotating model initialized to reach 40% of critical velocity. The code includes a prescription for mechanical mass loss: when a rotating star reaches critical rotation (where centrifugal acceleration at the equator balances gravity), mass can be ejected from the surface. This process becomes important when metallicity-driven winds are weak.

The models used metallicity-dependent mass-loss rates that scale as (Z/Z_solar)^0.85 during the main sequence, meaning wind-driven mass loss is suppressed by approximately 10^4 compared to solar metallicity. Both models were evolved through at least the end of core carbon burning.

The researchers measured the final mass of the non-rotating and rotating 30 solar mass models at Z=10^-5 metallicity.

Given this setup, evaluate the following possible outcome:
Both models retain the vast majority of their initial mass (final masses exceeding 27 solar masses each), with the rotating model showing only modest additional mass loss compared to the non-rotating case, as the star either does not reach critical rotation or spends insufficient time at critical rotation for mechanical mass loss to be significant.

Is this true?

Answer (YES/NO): NO